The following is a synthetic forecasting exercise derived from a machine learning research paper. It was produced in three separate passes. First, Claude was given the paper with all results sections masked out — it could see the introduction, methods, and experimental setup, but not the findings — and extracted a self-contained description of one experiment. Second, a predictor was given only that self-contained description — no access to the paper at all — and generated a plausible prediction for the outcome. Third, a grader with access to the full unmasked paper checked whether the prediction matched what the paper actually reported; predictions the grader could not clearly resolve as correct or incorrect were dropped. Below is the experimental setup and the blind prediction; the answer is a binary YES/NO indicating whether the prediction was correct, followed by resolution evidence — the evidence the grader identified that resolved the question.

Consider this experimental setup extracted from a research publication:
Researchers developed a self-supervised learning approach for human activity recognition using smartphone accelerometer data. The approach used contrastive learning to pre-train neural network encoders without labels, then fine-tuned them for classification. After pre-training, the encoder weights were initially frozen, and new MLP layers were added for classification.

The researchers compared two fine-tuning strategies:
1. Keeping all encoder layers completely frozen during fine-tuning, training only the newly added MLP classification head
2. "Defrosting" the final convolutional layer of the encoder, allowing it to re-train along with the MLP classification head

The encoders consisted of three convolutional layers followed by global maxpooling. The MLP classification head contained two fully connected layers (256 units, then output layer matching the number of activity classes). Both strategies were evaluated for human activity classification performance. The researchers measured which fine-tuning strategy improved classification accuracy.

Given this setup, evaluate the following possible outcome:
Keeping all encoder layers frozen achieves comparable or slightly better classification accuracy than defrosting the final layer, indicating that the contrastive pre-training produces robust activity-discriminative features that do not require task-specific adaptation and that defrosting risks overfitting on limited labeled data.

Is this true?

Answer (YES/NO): NO